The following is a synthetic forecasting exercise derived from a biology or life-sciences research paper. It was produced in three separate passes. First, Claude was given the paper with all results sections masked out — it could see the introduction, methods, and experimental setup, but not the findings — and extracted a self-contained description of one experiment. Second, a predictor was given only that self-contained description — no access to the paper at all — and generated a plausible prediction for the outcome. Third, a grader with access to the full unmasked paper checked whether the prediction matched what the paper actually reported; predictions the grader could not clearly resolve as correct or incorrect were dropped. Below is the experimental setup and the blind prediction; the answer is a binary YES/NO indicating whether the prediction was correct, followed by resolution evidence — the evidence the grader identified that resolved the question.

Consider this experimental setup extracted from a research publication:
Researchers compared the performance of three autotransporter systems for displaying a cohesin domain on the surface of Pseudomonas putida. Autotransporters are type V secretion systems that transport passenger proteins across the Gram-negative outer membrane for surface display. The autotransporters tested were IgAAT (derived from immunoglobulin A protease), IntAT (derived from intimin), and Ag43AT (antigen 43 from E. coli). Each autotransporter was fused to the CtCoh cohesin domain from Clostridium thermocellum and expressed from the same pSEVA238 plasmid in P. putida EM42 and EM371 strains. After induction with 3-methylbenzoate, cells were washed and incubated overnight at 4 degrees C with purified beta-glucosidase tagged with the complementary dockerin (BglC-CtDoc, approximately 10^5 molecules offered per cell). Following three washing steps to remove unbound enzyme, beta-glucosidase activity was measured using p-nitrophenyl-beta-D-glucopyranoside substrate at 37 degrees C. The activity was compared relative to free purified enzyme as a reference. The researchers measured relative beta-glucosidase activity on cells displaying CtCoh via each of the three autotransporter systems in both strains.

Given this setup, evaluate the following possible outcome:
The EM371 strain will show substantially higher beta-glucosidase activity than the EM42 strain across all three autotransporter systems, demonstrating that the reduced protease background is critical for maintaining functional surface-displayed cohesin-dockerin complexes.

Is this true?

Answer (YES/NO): NO